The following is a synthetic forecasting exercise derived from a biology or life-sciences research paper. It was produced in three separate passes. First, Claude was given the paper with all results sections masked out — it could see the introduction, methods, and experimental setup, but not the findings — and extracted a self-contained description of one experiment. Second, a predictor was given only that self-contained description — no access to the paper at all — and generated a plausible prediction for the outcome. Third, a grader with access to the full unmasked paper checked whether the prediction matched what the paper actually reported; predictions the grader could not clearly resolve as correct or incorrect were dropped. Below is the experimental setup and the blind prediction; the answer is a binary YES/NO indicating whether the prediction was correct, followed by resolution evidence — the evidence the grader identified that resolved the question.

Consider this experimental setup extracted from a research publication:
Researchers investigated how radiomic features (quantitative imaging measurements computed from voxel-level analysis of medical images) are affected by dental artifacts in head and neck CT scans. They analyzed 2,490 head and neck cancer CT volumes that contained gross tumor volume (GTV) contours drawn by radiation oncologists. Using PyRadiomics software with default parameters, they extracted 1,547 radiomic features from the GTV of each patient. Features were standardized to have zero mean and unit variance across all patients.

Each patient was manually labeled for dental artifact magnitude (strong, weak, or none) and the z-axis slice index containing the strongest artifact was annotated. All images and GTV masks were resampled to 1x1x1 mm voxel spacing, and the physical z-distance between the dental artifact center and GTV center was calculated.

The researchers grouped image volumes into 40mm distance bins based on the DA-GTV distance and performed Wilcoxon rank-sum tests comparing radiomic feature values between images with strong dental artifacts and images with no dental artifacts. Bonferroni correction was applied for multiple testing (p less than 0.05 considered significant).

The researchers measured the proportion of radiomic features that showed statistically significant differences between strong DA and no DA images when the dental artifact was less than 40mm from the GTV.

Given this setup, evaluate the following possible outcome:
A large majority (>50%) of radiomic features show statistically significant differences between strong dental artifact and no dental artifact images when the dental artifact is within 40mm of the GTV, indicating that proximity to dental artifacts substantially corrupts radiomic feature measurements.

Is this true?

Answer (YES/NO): NO